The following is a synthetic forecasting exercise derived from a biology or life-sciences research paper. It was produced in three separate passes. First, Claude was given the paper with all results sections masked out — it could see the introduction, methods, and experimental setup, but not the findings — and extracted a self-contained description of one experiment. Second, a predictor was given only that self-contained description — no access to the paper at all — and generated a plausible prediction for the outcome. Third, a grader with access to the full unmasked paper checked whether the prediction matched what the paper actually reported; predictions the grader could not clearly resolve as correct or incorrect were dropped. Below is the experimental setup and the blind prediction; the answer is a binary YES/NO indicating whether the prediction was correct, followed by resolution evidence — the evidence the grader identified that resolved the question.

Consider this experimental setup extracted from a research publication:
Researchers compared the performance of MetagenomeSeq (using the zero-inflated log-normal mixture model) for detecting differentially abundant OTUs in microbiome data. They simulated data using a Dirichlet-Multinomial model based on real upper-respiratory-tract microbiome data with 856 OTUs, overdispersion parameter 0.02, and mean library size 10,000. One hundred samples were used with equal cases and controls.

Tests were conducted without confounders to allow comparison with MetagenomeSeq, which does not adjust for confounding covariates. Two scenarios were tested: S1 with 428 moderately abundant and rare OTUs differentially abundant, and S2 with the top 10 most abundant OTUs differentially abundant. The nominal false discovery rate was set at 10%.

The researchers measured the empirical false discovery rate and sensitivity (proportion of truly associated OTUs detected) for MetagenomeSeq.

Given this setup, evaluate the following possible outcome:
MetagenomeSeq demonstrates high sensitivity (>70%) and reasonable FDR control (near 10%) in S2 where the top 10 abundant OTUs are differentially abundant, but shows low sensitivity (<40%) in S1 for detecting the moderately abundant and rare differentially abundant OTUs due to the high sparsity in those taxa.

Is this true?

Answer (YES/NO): NO